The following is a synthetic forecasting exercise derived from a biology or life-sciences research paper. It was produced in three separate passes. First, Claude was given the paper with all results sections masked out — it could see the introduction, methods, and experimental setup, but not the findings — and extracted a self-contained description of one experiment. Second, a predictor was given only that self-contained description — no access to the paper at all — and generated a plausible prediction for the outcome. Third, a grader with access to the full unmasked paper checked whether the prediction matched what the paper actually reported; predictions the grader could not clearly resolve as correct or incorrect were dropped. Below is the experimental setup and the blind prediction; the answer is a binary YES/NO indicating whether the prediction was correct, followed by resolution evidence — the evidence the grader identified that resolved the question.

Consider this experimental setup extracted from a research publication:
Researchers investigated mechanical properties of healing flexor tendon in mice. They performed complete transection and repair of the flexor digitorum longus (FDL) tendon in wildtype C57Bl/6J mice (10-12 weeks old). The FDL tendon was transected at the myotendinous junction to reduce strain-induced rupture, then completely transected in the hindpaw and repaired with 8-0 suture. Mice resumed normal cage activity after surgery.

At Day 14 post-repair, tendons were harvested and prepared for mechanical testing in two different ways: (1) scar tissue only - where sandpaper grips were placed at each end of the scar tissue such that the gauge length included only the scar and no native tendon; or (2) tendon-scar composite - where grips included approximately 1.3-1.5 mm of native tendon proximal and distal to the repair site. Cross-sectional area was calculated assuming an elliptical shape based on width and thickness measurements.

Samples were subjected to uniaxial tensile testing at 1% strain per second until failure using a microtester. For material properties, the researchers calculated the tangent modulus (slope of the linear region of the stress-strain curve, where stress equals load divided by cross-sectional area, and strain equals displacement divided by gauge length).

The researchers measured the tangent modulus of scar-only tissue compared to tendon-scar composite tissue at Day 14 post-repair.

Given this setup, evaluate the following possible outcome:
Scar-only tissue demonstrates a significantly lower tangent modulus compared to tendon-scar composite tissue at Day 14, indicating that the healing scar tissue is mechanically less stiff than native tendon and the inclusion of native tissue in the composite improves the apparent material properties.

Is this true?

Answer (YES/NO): YES